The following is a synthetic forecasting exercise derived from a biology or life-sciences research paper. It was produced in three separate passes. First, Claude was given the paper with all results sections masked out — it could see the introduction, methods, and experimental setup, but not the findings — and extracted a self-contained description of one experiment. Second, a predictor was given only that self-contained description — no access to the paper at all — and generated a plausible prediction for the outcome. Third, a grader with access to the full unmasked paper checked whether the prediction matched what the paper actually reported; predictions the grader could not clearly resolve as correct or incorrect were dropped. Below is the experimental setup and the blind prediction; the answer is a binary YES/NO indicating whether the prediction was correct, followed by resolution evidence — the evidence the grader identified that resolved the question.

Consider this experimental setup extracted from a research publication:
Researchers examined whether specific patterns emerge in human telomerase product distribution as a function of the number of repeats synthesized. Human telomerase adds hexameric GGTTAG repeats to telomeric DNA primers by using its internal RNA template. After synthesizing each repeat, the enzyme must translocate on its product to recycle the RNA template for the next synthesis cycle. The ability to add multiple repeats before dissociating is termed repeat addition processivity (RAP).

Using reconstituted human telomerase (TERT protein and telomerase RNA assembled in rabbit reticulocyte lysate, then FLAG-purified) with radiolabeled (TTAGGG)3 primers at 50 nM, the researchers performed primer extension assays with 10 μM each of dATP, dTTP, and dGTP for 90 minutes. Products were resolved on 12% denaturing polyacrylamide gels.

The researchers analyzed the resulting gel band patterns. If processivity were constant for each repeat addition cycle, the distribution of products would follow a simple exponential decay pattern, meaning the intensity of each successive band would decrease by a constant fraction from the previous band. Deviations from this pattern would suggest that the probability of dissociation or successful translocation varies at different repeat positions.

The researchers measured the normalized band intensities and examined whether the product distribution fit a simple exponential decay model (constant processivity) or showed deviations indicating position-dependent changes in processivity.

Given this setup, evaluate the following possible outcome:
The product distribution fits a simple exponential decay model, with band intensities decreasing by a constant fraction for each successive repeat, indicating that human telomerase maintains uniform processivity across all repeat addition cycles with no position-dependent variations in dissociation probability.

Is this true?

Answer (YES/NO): NO